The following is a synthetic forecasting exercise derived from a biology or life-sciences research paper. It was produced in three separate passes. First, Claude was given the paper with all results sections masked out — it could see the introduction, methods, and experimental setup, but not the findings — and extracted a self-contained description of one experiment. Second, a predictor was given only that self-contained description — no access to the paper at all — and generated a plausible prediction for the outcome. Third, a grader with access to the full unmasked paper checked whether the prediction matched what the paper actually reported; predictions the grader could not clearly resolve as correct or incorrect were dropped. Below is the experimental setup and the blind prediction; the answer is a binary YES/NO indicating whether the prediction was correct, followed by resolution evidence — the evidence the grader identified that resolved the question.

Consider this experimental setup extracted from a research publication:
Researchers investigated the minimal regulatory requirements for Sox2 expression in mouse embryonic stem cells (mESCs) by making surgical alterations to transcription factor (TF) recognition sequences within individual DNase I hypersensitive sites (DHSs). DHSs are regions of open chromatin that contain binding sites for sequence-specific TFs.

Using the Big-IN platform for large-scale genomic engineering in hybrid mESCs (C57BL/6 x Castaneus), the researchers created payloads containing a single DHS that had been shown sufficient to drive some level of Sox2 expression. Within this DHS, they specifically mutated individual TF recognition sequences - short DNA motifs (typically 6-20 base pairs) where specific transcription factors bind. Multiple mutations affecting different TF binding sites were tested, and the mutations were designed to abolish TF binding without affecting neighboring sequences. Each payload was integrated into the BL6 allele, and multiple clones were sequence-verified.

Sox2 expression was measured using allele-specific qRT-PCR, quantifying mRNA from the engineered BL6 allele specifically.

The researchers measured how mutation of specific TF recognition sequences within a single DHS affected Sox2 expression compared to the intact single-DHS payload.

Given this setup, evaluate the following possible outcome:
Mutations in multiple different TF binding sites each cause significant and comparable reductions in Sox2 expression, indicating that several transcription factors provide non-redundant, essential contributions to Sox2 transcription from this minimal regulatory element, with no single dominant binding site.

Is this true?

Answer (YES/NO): NO